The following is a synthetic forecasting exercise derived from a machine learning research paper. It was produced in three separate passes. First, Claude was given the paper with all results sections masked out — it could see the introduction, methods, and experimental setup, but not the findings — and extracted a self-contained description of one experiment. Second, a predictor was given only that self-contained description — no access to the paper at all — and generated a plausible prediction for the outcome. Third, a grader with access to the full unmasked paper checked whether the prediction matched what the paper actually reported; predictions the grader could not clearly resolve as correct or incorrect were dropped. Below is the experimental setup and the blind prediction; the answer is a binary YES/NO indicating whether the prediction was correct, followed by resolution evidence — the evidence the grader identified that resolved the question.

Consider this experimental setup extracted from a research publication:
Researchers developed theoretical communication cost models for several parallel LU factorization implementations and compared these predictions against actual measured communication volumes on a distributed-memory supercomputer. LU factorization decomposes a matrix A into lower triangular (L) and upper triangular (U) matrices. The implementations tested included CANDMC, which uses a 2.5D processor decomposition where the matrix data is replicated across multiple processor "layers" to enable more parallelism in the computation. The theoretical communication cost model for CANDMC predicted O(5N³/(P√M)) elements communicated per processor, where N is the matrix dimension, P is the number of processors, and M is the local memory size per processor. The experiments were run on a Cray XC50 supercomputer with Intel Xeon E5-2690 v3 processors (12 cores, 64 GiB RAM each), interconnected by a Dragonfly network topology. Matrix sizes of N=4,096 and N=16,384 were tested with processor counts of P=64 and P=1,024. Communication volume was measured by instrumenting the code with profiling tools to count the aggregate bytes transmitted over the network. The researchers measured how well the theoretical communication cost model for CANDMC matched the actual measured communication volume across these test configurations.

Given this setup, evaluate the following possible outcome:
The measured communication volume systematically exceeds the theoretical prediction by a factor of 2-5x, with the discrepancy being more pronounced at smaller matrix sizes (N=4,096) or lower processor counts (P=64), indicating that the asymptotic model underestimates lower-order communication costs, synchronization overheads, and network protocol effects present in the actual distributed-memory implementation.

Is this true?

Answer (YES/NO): NO